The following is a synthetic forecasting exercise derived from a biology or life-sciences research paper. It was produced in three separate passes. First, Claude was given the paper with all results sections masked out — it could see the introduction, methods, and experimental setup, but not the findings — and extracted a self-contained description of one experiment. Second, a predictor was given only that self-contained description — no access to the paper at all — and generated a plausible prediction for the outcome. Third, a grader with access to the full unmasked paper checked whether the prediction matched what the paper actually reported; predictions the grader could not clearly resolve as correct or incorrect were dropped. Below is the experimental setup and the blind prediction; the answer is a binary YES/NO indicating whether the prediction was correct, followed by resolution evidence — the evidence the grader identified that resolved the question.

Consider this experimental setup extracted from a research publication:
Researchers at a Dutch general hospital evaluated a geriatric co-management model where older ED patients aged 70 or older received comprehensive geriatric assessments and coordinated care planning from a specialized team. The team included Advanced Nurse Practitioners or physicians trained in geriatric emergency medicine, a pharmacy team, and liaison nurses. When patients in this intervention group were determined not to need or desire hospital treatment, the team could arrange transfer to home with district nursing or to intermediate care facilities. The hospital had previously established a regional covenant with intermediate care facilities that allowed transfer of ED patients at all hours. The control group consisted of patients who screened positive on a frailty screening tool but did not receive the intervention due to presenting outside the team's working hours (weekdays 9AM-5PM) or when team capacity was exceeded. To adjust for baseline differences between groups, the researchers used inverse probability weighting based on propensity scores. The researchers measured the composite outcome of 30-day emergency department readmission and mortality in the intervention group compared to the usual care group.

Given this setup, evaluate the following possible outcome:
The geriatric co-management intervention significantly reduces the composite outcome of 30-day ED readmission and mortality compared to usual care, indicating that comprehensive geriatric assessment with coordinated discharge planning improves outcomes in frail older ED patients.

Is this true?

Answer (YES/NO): NO